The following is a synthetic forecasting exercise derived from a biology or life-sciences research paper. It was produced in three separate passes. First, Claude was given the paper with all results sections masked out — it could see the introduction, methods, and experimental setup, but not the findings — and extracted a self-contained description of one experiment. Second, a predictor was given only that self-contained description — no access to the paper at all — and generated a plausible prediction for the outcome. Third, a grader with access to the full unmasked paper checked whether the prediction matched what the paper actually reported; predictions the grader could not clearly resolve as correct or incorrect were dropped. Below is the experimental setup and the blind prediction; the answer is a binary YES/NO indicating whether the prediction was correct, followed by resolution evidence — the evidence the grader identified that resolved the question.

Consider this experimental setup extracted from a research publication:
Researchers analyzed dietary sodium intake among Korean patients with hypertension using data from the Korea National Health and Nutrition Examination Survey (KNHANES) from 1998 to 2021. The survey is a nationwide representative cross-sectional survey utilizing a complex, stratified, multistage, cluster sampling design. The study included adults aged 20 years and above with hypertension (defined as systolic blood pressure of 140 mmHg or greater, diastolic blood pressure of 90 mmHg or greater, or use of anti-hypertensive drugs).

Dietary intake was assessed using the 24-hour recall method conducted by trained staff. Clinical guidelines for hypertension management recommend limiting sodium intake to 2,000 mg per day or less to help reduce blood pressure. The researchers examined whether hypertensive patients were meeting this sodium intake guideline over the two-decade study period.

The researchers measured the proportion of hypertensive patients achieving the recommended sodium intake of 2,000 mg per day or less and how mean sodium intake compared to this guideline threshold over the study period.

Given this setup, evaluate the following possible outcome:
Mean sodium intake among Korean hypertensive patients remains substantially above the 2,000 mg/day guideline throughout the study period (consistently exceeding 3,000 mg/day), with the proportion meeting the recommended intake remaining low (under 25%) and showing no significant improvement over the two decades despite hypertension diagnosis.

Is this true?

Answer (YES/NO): NO